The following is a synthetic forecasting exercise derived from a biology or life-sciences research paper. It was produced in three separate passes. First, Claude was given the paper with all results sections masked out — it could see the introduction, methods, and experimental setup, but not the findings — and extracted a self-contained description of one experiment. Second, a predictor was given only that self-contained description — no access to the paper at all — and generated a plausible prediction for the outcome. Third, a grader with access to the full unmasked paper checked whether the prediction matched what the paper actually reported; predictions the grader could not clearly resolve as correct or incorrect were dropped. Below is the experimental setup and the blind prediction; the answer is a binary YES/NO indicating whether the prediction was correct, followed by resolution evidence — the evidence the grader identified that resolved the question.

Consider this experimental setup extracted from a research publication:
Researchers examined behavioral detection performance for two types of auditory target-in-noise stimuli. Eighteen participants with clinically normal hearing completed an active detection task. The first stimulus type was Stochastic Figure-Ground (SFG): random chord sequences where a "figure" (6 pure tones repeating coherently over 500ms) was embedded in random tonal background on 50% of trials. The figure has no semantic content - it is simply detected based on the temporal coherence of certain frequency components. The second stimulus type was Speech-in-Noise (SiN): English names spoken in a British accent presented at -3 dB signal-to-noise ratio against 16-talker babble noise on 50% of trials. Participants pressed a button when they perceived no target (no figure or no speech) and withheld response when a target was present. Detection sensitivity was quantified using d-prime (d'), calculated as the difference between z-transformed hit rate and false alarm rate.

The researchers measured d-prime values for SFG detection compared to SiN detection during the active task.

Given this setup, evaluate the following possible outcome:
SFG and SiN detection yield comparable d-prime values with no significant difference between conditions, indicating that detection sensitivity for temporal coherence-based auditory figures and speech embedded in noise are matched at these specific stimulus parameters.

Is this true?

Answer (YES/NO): YES